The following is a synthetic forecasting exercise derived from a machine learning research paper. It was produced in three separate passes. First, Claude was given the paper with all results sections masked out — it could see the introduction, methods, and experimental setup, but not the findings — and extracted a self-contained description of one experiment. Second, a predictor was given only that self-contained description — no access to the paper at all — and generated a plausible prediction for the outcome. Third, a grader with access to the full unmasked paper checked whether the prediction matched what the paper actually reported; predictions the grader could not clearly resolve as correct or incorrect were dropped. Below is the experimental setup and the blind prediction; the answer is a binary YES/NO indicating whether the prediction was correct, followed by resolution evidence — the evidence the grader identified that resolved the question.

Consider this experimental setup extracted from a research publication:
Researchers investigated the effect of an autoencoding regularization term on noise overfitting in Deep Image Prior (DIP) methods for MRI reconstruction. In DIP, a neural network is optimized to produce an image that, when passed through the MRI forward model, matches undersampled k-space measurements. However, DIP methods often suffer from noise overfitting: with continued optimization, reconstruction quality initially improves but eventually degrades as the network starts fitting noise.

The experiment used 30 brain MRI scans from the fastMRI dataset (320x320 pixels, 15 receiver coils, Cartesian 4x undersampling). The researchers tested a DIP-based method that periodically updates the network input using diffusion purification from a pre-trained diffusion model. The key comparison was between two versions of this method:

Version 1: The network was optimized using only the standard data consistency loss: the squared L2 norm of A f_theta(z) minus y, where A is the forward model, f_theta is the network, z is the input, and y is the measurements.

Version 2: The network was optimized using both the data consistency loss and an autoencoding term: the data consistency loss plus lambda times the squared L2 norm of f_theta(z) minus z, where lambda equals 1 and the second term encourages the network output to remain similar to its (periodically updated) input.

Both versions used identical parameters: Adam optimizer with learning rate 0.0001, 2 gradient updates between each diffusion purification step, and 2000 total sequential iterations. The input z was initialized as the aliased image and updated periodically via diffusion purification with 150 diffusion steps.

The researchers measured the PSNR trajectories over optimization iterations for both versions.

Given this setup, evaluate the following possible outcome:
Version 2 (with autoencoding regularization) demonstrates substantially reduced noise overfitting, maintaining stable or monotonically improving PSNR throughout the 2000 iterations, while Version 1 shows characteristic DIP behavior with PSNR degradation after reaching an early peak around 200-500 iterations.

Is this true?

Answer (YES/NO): NO